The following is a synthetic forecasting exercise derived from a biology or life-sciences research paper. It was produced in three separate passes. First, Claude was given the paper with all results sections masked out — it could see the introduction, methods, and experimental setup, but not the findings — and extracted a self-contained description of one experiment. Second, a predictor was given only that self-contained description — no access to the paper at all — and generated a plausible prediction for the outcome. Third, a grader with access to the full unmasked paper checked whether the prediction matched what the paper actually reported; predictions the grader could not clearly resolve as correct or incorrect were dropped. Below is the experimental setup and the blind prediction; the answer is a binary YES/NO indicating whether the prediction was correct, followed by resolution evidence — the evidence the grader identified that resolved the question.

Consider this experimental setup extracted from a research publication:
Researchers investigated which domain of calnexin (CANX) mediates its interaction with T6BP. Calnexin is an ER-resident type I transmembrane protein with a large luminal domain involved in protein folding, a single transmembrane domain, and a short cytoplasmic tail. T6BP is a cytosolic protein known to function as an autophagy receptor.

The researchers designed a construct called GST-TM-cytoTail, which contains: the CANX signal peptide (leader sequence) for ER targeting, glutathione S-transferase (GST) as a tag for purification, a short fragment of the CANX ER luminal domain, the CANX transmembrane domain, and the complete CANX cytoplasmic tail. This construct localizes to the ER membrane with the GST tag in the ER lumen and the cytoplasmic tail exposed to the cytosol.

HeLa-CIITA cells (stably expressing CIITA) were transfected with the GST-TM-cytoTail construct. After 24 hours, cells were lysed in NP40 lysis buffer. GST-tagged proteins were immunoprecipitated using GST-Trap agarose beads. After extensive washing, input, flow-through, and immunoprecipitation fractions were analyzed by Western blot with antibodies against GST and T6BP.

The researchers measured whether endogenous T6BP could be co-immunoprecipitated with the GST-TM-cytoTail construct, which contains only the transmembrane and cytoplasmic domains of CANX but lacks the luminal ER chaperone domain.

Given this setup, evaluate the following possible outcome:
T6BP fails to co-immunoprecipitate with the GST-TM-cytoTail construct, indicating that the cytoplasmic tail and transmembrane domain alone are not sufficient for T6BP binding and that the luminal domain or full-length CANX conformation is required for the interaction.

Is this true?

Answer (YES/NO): NO